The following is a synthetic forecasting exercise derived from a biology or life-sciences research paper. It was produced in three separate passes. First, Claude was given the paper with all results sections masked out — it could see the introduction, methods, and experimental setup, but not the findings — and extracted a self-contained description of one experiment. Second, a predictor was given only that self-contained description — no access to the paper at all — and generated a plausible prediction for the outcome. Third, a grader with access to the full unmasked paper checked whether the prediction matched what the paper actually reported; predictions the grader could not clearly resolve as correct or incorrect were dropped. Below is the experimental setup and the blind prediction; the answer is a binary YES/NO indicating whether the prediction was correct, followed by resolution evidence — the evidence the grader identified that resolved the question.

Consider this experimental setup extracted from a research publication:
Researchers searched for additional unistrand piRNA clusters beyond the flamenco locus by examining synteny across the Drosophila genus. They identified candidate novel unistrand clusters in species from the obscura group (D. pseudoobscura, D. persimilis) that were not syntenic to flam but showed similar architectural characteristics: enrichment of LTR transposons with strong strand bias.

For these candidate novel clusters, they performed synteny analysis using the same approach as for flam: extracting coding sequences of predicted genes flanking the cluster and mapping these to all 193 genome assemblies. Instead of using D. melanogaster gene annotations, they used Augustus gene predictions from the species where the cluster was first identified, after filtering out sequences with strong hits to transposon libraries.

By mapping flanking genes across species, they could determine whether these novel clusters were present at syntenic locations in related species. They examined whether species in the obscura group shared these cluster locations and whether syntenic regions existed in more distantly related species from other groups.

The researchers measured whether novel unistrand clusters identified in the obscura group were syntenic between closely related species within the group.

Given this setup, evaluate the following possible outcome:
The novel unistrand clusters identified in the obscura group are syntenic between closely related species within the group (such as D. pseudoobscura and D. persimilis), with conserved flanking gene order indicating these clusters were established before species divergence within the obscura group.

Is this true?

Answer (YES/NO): YES